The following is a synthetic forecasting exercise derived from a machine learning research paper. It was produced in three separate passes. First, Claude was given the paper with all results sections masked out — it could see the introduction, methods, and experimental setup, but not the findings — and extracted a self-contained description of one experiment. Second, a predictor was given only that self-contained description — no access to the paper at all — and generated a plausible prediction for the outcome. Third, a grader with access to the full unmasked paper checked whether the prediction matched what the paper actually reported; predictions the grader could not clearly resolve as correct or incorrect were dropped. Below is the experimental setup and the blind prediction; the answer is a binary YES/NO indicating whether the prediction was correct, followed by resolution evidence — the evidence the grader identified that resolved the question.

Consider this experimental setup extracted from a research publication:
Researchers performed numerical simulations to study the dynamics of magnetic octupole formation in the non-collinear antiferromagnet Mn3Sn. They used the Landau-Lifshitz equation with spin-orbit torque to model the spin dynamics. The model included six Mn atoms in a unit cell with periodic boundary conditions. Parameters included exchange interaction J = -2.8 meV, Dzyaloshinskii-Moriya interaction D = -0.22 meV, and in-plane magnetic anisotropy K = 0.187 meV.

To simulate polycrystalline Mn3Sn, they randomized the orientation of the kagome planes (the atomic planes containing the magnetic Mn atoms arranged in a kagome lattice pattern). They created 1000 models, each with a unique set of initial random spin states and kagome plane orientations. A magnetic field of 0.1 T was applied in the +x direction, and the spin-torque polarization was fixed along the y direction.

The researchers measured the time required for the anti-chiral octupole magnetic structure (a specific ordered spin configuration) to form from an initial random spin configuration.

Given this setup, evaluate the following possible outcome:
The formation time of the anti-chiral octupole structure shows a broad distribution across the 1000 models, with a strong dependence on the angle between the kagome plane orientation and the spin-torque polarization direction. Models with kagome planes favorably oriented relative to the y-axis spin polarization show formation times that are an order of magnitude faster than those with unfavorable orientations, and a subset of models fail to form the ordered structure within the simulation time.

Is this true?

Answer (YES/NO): NO